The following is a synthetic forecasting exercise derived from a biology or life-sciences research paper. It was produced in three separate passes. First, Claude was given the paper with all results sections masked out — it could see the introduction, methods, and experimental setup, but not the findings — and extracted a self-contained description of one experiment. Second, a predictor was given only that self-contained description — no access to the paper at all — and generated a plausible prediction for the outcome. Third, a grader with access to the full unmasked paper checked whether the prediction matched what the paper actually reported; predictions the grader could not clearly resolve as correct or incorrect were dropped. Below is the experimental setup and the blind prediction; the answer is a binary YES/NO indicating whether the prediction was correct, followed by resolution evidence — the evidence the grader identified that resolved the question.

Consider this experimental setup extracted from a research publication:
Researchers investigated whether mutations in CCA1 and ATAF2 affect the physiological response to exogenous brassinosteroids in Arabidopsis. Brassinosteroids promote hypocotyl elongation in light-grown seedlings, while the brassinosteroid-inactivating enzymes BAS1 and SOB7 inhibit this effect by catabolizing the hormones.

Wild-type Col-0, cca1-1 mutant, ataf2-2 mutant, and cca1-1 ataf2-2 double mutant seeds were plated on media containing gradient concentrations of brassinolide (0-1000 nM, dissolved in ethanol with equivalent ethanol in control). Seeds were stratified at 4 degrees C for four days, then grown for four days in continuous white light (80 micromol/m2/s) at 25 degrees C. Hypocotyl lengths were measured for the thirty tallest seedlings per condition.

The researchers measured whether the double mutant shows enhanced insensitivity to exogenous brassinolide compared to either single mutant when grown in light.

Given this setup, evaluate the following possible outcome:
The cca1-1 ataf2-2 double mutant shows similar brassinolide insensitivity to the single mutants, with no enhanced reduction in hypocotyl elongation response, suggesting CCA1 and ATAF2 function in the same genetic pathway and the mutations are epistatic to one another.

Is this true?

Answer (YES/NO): NO